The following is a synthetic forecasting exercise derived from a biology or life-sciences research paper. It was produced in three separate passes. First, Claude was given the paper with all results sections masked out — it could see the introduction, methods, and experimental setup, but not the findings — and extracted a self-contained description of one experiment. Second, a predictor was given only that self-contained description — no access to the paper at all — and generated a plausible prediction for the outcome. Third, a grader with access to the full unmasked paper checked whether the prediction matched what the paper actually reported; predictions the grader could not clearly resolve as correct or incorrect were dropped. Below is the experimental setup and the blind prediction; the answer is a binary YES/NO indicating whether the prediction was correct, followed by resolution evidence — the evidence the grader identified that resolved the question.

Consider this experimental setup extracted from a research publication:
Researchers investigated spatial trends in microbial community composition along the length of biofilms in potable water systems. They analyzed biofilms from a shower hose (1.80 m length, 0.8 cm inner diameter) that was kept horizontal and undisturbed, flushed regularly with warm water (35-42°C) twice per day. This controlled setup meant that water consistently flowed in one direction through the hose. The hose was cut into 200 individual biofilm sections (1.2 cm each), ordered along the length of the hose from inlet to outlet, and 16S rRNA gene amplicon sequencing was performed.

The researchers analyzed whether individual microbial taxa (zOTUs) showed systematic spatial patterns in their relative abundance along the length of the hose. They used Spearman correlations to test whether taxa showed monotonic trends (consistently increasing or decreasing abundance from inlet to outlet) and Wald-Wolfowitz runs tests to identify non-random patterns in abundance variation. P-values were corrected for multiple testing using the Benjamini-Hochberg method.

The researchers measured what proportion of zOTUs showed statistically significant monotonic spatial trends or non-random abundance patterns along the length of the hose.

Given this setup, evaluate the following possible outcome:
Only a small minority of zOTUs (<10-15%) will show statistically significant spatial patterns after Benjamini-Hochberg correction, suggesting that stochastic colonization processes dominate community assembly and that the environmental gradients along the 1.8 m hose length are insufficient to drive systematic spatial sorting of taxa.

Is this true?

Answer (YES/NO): NO